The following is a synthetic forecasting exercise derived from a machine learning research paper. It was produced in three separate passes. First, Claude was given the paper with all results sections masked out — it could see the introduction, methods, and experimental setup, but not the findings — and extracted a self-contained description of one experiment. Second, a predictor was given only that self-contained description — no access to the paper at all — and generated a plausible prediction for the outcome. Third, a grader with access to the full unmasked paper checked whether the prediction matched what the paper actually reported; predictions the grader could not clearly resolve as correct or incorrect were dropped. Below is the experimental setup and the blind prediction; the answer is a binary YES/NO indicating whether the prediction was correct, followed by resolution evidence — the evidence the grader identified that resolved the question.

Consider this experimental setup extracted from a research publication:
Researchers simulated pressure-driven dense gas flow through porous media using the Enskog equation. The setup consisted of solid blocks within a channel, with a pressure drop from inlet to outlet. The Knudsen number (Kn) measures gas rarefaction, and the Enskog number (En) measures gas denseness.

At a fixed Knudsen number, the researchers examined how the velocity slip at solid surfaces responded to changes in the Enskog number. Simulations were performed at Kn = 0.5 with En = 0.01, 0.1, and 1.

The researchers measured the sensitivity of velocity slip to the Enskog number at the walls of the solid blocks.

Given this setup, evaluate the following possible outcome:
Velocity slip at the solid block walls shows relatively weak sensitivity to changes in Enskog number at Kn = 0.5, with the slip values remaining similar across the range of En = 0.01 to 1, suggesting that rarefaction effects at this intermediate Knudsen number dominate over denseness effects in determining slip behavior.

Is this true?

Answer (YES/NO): YES